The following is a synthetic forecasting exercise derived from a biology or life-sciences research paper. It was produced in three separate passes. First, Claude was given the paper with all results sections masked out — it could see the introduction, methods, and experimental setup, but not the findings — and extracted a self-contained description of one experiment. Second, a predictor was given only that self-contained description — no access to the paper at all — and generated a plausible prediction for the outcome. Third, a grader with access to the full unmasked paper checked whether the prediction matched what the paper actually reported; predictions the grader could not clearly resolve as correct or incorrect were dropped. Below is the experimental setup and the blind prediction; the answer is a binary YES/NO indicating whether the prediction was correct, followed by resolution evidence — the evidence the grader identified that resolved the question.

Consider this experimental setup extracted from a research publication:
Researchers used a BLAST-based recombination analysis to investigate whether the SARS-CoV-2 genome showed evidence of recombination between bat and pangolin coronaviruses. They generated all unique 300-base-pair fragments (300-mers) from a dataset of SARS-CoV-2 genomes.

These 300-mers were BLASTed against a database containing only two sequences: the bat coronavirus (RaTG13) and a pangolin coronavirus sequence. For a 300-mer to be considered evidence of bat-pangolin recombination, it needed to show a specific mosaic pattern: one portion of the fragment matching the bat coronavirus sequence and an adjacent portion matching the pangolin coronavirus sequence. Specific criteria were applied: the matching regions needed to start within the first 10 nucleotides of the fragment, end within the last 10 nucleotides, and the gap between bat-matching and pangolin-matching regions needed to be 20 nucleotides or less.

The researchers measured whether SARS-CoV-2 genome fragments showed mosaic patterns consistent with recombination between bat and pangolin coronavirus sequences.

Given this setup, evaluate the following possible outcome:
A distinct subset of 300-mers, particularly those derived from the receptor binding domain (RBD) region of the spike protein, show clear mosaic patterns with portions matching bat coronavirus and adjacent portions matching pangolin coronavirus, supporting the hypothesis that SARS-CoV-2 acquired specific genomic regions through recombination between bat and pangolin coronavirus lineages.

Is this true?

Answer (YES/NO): NO